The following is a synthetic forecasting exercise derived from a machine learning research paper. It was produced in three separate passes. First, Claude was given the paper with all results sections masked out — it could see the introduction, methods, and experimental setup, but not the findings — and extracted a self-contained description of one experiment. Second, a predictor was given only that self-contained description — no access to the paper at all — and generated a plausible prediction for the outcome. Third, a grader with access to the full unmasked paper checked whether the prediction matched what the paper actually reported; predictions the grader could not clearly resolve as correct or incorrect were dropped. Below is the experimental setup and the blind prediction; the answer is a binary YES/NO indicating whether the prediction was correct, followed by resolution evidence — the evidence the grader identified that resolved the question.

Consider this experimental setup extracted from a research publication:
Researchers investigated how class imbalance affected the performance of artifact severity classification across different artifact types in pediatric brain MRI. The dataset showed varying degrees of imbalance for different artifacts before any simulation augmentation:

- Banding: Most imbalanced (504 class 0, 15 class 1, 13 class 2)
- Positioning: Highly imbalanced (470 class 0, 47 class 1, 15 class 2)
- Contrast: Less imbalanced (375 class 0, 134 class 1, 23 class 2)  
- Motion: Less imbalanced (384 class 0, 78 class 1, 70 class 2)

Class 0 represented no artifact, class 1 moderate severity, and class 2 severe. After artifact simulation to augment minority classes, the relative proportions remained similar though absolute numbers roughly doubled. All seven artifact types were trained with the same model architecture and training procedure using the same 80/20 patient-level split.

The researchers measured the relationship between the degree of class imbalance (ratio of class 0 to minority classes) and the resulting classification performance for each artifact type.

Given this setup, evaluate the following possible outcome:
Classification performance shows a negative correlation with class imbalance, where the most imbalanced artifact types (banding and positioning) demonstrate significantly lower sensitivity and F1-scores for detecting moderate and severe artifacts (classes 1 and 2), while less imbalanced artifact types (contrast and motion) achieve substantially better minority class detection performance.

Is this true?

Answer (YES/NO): NO